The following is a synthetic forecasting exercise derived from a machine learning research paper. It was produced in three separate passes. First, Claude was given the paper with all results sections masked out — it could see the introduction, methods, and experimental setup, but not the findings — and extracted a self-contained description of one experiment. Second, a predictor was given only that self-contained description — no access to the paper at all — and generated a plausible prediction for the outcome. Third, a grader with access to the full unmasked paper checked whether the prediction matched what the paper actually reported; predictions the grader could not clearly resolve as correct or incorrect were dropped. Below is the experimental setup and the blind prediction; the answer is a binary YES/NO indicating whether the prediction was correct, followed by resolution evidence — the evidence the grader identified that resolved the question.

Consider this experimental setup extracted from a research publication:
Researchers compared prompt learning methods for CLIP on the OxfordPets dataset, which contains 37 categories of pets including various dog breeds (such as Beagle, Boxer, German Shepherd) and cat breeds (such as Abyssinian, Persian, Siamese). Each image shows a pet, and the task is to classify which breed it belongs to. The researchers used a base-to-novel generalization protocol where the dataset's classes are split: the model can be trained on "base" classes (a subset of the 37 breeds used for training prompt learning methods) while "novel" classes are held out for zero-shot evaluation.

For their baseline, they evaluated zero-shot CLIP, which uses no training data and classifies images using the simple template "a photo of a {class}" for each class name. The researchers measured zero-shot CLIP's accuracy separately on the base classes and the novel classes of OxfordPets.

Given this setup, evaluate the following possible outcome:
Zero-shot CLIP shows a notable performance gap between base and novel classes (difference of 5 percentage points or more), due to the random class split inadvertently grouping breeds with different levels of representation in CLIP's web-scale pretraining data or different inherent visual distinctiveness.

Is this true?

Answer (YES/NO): YES